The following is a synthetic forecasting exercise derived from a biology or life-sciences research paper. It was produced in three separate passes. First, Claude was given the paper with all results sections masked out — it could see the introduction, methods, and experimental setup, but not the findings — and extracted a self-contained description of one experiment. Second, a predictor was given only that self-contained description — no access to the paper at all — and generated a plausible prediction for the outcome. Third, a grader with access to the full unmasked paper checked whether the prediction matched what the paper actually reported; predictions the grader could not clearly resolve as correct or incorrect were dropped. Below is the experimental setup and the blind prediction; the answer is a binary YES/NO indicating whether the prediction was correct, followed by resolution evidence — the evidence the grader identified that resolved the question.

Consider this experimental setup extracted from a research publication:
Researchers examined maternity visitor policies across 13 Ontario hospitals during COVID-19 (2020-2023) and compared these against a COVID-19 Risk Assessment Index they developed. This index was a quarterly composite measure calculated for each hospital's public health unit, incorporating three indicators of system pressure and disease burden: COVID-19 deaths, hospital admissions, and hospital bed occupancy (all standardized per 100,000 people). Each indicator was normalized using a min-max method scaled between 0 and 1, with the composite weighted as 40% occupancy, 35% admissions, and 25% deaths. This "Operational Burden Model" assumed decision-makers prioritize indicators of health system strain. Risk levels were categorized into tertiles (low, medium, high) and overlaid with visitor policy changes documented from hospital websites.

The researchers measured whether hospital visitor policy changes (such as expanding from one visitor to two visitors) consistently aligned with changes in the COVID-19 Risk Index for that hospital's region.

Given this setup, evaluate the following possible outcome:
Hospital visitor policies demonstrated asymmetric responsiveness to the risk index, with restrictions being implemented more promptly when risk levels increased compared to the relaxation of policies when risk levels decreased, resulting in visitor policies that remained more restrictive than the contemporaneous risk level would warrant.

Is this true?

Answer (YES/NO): NO